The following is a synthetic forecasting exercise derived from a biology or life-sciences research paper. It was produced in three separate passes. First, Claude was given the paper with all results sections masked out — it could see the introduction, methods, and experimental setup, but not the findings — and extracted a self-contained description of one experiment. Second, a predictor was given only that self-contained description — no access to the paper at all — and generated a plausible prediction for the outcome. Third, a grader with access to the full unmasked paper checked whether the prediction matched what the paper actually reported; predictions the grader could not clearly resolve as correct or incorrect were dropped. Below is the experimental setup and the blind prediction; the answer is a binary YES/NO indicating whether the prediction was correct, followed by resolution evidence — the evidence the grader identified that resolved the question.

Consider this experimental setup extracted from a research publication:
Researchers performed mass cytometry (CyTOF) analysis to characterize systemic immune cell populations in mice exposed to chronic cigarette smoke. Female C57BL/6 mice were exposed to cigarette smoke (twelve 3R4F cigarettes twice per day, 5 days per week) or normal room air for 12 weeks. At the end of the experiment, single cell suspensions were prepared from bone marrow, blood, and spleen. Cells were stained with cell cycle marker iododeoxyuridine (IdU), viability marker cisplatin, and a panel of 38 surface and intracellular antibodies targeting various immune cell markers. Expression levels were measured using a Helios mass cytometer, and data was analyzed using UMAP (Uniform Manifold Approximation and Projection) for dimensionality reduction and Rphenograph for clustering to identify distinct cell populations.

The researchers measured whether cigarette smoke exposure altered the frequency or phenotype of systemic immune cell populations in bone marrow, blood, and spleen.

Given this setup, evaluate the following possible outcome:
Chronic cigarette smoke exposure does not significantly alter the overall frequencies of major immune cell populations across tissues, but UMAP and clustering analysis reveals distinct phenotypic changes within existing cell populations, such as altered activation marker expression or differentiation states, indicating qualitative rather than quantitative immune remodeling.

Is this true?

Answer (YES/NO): NO